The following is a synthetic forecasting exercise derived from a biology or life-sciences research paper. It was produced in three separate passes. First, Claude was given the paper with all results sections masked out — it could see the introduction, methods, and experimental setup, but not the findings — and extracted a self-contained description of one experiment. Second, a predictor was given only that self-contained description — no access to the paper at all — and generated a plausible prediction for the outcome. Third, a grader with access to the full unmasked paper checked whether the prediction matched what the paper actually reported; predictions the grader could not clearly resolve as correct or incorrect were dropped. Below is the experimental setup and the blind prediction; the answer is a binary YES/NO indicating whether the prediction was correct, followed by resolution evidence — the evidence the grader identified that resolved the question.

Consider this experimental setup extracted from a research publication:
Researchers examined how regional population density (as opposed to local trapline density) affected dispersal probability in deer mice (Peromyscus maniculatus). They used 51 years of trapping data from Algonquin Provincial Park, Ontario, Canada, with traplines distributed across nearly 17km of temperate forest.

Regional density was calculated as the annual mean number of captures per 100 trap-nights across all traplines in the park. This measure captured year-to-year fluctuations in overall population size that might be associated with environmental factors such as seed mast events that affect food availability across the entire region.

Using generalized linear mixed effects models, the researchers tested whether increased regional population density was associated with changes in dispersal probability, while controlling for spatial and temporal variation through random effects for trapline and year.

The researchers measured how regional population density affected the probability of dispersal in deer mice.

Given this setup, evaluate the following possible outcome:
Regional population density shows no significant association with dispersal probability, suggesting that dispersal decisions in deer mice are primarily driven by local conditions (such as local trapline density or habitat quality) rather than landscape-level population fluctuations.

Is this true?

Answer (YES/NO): NO